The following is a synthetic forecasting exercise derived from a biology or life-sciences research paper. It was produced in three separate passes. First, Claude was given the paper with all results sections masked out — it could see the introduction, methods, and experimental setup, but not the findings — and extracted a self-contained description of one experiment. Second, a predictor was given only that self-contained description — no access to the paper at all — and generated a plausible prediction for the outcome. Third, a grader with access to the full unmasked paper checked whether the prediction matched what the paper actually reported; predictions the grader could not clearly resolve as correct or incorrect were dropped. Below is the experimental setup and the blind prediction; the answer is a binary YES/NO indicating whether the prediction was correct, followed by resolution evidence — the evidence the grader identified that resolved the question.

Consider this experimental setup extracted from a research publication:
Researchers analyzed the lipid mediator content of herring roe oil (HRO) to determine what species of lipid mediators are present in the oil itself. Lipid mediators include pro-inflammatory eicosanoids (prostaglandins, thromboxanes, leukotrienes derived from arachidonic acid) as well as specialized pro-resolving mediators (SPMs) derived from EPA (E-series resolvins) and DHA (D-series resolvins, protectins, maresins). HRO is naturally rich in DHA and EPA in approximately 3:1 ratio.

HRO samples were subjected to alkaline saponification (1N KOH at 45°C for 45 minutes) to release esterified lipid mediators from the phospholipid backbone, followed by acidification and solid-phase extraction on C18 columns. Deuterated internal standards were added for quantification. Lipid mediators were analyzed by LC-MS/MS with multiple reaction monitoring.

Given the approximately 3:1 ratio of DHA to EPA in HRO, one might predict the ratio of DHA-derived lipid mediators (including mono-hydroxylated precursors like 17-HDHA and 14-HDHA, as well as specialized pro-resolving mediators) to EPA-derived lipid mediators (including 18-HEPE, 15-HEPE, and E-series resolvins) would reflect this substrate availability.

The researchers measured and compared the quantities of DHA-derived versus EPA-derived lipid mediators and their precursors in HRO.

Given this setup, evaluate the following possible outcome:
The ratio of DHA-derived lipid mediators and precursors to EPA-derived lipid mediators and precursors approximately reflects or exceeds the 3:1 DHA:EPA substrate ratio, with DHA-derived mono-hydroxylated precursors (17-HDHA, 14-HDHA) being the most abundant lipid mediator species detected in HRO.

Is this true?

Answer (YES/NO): NO